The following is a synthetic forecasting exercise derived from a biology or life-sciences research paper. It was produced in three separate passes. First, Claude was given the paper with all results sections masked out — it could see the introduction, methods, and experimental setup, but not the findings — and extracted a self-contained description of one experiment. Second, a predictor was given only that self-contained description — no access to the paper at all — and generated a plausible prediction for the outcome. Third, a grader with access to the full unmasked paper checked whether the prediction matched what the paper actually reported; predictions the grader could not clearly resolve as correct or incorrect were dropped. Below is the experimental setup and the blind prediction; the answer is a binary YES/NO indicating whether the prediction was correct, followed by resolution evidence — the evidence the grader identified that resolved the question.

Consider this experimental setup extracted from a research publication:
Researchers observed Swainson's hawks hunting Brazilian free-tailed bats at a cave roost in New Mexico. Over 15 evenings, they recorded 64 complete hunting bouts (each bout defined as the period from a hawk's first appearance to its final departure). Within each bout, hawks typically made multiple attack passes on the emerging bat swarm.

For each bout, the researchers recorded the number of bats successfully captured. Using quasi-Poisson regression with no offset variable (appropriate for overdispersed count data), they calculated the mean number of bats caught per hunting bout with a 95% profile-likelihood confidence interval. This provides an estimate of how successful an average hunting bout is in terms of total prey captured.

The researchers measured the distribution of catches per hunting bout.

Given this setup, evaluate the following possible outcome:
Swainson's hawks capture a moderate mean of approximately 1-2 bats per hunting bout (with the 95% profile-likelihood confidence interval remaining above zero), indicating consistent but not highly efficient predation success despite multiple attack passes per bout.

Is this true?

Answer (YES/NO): YES